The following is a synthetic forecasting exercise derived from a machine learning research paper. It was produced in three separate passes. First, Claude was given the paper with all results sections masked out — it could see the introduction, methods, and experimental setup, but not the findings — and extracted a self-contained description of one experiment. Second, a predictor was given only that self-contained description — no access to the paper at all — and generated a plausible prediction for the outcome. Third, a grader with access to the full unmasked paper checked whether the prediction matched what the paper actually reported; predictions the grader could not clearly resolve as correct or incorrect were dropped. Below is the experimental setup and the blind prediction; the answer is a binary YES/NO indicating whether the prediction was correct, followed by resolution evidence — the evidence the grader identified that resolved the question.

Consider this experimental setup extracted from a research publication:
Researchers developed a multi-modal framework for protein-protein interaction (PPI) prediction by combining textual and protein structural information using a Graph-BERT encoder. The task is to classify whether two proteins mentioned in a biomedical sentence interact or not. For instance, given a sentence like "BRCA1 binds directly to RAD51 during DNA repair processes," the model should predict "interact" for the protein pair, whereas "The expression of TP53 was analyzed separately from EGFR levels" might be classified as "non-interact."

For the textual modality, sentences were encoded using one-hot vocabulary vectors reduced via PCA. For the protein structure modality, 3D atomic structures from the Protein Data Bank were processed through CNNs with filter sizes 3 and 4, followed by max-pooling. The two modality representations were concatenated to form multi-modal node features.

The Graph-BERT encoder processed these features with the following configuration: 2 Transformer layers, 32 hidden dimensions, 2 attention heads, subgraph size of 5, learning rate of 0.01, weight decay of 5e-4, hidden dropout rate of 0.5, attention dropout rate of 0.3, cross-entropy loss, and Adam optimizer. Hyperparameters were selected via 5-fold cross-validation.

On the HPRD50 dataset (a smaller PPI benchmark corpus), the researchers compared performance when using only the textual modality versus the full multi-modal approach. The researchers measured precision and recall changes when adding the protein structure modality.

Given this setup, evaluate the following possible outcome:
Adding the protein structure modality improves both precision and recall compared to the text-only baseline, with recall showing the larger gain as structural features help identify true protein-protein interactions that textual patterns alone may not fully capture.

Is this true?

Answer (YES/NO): NO